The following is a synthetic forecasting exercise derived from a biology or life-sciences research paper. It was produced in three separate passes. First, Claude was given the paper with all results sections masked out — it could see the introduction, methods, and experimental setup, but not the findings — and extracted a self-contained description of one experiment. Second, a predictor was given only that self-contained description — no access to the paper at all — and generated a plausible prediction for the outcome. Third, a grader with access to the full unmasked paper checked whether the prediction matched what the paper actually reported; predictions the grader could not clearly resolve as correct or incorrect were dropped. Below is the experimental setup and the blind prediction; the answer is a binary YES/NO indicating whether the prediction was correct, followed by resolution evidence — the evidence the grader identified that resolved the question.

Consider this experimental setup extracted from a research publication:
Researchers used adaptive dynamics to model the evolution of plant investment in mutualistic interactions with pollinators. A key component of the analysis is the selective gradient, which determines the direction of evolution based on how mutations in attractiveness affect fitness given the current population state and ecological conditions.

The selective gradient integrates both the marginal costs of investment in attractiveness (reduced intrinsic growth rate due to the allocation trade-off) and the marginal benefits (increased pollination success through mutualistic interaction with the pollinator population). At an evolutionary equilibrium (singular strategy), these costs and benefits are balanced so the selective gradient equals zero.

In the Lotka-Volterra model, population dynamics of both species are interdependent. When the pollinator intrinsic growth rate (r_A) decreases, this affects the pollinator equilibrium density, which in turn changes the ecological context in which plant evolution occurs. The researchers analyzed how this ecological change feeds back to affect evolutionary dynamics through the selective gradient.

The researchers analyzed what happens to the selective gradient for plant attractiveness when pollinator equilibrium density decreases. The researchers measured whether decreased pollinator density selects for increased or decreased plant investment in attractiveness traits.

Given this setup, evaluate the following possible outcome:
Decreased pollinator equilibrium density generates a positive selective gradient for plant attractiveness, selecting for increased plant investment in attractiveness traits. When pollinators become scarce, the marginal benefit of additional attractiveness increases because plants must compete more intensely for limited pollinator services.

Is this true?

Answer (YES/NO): NO